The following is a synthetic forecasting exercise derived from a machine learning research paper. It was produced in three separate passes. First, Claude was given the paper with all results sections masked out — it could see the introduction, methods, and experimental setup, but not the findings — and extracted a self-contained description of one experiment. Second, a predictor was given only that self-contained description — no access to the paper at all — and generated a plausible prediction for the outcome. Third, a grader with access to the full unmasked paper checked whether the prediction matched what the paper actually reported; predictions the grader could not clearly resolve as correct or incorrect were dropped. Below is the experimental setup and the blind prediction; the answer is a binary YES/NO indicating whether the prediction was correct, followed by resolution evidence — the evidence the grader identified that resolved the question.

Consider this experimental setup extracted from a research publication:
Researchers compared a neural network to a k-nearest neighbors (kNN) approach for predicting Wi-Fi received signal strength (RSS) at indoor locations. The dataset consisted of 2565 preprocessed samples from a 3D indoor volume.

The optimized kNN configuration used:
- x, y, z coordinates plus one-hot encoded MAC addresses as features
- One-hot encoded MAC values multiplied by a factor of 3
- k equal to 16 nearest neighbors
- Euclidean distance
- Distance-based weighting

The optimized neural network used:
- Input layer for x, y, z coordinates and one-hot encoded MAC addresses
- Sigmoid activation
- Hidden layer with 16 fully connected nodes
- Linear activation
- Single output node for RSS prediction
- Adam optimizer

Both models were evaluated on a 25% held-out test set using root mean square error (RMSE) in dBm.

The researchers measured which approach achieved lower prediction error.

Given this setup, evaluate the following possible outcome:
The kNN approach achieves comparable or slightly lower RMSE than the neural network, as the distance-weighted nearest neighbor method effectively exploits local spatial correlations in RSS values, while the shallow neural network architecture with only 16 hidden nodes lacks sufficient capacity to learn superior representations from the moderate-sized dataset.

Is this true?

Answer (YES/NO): YES